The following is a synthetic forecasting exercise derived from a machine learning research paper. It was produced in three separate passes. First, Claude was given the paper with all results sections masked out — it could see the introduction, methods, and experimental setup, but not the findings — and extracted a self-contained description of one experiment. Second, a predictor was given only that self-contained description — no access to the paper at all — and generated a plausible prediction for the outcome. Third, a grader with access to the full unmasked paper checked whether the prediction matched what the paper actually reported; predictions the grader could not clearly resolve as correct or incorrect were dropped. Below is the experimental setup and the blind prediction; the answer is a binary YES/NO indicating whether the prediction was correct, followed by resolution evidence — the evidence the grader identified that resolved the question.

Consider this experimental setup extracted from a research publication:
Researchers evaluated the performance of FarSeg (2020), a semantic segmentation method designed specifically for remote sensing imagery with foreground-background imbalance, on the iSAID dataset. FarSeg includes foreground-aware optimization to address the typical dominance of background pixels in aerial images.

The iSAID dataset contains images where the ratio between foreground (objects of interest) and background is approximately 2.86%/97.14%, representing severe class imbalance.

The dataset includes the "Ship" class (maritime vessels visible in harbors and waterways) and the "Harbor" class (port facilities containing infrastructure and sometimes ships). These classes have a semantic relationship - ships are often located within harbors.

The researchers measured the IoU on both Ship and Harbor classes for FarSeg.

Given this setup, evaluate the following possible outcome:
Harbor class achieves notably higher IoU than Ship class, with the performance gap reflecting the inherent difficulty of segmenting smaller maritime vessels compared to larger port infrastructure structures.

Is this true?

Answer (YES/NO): NO